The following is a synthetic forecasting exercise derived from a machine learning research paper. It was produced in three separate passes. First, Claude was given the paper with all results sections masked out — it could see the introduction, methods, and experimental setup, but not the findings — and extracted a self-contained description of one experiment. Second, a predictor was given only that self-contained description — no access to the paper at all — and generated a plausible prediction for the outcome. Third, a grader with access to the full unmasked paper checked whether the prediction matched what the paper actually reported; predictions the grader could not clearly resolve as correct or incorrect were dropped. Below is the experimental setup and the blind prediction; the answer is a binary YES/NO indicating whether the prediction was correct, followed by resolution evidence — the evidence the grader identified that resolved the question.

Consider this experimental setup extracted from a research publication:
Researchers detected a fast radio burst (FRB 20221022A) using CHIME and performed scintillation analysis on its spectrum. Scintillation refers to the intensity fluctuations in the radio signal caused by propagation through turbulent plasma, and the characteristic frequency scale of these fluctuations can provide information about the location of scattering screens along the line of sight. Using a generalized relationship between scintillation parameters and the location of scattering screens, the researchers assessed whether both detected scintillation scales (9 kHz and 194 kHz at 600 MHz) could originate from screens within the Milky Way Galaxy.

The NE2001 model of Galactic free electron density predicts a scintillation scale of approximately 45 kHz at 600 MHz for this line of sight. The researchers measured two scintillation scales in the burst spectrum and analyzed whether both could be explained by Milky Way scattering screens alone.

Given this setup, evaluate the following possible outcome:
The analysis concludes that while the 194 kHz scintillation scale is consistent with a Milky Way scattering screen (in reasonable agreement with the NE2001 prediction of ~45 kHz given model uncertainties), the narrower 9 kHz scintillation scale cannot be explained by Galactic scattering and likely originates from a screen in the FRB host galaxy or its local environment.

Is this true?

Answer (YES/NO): NO